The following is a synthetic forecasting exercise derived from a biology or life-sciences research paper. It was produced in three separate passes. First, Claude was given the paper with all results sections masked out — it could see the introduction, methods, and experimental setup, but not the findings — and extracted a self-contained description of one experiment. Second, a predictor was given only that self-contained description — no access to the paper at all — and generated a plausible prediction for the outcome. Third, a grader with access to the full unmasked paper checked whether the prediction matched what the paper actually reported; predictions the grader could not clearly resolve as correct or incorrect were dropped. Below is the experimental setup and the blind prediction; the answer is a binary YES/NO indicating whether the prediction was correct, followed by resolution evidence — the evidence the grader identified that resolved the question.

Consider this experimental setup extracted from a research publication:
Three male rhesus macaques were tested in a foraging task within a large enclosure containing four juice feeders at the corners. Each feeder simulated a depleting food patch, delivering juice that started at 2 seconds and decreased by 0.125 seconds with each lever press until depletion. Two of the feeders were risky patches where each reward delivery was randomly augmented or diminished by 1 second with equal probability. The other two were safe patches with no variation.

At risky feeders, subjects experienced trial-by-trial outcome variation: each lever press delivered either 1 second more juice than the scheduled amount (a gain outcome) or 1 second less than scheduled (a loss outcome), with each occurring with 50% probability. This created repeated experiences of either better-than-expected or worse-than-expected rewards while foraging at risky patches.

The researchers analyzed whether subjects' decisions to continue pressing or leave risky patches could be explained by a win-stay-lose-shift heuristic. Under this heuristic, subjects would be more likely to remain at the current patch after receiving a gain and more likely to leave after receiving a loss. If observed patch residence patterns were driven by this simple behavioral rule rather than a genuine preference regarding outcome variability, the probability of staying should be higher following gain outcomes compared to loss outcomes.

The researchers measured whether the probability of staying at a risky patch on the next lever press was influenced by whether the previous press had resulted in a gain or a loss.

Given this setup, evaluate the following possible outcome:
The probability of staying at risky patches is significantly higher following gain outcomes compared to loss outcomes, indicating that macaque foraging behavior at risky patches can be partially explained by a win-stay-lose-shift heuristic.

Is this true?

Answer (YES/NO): NO